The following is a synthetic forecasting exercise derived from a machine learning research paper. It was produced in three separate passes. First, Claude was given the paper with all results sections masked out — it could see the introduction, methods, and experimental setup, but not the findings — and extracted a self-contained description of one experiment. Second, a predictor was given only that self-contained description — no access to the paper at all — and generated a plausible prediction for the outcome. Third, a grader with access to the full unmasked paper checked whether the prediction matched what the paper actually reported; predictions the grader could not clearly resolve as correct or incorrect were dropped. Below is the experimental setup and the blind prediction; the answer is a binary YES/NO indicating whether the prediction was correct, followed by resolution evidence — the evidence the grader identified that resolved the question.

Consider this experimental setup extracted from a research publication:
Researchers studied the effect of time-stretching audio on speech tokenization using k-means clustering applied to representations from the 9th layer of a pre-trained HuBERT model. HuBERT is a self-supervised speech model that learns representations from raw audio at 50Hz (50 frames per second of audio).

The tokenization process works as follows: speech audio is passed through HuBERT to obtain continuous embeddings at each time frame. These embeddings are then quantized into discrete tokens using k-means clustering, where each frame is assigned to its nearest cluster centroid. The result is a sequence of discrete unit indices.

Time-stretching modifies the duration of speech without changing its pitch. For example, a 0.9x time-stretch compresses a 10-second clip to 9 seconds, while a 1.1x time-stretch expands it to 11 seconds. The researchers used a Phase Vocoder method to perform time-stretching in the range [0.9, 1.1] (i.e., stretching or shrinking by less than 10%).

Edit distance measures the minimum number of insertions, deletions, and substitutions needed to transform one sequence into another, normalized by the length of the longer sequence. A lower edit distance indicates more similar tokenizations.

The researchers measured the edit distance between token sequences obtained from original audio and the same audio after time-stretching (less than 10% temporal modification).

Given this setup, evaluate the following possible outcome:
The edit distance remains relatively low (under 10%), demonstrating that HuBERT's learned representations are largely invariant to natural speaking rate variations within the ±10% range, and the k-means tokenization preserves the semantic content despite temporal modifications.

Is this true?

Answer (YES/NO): NO